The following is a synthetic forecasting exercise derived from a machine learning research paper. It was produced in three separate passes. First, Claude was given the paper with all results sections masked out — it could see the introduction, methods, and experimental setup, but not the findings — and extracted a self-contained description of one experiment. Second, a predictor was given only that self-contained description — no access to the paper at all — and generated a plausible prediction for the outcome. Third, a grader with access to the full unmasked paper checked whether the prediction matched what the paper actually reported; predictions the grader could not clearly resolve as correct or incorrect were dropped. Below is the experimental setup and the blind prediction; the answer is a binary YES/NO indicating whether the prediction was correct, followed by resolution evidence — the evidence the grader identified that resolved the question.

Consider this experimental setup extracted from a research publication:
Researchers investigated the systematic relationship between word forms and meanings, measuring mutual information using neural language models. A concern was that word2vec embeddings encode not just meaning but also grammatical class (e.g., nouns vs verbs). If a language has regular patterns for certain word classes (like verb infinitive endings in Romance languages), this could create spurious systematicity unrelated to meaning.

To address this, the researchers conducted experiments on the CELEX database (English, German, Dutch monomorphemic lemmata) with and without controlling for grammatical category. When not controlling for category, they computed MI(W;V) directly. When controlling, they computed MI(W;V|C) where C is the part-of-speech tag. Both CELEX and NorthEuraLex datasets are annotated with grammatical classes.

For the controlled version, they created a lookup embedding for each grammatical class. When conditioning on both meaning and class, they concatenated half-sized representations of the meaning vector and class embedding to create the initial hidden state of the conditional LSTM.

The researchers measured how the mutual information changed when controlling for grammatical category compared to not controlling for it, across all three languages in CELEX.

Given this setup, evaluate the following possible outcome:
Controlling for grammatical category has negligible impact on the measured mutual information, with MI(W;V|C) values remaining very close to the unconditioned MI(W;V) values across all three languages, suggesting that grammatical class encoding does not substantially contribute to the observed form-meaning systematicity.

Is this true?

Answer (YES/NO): NO